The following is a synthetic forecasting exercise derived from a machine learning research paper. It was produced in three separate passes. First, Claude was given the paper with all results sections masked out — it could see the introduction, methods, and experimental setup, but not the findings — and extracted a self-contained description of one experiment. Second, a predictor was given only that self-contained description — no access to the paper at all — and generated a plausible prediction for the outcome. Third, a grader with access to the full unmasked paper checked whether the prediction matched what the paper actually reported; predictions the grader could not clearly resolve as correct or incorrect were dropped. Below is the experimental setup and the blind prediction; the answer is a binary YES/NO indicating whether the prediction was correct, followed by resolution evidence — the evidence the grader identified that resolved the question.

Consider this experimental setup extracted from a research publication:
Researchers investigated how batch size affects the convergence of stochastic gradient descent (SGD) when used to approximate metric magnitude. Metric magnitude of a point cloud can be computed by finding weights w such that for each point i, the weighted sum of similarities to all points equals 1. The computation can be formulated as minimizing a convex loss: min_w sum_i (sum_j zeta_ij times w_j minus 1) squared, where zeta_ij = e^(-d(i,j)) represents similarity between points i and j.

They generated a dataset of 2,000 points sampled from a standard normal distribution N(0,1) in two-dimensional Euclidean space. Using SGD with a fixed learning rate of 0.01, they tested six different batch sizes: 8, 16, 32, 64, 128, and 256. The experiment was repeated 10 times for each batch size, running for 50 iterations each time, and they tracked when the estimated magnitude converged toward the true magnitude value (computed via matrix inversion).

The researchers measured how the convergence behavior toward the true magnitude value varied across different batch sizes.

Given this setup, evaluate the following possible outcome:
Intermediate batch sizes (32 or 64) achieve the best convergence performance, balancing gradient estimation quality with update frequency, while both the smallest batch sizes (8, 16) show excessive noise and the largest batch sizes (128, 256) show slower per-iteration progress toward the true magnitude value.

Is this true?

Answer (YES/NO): NO